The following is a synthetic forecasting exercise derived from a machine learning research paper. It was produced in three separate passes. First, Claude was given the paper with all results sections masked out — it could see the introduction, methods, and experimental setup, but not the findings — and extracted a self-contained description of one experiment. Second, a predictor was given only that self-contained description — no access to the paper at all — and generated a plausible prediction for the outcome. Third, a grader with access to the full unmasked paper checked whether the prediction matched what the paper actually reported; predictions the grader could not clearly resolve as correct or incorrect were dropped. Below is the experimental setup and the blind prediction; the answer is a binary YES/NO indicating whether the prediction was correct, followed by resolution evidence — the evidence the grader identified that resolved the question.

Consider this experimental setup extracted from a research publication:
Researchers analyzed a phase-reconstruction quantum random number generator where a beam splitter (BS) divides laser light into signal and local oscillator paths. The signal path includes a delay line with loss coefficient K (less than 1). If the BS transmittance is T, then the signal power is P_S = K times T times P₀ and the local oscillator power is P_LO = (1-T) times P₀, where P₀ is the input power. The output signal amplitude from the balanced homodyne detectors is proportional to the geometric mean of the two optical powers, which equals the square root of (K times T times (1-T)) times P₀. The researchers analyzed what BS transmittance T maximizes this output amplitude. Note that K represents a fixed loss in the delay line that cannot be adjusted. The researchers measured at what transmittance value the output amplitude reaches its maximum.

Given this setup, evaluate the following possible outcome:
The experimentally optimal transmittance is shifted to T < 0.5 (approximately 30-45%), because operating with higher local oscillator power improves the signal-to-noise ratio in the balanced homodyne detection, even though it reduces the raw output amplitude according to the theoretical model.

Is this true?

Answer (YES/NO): NO